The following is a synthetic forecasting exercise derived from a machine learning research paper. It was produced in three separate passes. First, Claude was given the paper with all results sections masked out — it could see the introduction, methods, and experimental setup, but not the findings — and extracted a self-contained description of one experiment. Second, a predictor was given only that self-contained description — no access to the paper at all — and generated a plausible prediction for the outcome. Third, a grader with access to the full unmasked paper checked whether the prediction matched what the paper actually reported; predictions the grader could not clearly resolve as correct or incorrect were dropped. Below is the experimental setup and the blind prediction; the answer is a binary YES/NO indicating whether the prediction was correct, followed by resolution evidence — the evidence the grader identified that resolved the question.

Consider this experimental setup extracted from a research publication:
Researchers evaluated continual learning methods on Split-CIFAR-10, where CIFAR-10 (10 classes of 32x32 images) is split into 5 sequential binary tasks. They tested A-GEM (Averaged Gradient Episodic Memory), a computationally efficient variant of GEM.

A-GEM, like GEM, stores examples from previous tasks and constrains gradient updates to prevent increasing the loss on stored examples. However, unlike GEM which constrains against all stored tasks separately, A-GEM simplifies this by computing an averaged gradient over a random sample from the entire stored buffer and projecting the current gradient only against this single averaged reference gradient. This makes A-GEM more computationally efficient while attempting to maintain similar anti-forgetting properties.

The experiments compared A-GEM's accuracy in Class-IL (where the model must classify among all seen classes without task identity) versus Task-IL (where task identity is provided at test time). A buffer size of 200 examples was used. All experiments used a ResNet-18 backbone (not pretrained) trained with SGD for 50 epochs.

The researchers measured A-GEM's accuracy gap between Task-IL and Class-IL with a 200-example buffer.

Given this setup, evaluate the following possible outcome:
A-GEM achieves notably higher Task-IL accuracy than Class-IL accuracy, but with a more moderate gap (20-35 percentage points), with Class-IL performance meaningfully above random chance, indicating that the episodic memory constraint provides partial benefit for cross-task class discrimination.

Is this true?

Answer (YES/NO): NO